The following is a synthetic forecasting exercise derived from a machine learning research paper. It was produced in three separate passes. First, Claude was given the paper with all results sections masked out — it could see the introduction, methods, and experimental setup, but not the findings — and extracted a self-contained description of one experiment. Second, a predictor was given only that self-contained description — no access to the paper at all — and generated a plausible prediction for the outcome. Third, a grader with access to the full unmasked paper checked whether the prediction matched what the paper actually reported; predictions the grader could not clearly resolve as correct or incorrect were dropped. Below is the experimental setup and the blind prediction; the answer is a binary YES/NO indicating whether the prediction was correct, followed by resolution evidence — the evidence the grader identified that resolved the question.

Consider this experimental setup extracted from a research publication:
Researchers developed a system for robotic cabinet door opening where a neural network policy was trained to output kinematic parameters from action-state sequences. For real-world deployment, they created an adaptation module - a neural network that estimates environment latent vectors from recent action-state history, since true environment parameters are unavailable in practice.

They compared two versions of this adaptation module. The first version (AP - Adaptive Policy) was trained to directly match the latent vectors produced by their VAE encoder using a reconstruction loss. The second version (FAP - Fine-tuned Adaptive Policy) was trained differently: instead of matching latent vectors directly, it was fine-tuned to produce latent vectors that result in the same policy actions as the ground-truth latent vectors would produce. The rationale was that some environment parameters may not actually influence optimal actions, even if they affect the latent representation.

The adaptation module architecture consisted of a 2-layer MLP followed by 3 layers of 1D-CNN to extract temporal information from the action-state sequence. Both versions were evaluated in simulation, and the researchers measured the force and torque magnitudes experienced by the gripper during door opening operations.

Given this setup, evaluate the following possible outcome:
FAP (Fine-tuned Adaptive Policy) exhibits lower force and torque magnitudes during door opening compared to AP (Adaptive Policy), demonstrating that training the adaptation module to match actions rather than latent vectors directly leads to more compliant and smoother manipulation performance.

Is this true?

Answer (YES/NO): YES